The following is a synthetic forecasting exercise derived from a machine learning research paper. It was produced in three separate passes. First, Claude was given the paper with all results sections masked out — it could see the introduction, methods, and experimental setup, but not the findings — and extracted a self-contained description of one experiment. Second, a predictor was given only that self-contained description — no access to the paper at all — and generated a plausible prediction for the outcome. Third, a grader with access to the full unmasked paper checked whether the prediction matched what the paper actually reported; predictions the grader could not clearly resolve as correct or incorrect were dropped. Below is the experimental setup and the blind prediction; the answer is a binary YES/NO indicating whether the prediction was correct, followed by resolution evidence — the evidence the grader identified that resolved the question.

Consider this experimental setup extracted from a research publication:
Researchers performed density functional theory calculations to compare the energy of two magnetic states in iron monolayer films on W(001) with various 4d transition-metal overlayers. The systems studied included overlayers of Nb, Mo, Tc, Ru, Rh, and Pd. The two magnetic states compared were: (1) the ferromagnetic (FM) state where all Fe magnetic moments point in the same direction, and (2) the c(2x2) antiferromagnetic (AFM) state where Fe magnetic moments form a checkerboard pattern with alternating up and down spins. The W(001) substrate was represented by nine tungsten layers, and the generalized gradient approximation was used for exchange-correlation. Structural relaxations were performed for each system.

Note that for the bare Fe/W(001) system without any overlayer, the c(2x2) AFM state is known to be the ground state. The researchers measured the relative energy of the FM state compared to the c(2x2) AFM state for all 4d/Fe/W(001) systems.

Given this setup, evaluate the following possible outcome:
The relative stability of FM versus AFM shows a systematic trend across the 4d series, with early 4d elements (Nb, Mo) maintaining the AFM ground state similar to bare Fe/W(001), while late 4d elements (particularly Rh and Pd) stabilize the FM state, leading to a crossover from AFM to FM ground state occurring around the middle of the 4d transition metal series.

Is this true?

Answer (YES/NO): NO